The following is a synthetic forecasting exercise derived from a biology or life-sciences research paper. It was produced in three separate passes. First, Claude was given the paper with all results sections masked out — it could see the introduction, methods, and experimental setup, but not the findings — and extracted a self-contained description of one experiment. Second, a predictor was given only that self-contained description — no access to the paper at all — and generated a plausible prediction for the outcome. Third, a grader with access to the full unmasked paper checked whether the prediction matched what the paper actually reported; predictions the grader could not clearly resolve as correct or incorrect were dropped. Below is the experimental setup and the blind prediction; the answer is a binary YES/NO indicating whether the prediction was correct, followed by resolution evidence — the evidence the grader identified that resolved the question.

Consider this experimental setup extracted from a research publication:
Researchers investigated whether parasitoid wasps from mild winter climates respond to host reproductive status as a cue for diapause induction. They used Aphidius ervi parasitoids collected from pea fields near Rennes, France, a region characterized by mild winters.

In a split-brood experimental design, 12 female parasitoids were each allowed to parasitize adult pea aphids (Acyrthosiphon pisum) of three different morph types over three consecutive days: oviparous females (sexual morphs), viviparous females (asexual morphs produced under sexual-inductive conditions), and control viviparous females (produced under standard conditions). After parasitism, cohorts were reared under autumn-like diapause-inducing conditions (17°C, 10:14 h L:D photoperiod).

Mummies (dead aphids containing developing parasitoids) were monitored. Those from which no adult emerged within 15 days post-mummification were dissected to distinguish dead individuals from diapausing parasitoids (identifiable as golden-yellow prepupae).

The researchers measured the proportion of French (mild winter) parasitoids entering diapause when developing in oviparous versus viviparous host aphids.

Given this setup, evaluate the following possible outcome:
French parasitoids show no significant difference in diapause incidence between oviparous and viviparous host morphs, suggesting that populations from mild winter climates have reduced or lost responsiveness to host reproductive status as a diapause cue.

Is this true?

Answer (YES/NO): YES